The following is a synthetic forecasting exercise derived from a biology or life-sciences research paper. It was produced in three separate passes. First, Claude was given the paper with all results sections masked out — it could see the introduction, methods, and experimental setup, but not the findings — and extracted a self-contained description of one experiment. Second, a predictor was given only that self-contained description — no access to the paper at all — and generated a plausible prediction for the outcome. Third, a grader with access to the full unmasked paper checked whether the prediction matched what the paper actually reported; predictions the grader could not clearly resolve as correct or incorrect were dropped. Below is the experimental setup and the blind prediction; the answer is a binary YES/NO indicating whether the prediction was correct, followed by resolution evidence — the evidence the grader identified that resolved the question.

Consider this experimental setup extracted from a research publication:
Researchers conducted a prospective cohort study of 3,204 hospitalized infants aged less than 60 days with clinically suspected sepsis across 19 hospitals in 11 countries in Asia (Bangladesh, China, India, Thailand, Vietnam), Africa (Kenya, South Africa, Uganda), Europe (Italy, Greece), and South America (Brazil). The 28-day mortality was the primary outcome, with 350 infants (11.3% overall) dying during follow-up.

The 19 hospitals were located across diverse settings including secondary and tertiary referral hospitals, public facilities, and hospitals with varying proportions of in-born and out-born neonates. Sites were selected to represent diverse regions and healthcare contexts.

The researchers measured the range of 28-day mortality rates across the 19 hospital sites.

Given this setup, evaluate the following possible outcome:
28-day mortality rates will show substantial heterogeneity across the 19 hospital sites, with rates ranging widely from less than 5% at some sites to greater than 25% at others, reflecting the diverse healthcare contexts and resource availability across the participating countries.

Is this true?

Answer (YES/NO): YES